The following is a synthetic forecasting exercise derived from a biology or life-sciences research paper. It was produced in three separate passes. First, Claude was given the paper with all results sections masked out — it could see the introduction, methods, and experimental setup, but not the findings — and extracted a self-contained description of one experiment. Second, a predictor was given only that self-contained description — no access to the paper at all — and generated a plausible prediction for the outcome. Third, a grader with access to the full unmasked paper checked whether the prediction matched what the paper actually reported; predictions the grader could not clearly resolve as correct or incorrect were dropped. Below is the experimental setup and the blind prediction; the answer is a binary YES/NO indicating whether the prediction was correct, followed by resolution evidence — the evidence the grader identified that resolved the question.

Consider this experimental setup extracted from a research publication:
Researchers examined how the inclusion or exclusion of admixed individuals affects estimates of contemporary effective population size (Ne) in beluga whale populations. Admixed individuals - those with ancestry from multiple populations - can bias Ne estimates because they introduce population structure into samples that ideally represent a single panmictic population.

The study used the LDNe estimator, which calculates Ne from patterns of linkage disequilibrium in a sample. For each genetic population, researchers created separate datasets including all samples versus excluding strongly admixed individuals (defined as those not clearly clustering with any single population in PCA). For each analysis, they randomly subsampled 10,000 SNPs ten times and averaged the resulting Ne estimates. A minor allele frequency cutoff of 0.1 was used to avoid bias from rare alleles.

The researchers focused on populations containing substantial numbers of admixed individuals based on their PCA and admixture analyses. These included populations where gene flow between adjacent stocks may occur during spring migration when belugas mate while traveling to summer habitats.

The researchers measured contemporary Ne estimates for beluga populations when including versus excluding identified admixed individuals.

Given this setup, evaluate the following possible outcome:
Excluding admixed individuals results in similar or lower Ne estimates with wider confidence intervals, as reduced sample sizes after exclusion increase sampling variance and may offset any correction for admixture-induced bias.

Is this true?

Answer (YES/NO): NO